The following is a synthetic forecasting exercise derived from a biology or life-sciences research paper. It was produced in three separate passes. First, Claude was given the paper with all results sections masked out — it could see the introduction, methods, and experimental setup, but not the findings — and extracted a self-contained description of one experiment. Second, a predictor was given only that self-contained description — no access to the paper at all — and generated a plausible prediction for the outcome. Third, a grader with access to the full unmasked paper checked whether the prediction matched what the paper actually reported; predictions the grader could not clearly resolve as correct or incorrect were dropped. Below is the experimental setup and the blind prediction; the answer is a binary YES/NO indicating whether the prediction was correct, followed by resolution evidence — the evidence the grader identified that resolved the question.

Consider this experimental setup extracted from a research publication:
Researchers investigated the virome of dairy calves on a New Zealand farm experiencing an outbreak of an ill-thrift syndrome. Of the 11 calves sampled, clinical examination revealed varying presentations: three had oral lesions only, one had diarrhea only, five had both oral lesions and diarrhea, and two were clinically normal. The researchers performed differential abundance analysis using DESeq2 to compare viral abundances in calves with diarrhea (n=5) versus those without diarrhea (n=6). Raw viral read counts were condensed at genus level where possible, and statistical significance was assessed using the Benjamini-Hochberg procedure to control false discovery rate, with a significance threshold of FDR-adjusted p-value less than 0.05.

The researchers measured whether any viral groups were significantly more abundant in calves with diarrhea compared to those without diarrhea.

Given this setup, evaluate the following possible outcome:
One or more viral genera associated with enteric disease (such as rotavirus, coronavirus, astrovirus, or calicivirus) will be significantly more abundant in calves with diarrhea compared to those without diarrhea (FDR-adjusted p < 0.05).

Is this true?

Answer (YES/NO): NO